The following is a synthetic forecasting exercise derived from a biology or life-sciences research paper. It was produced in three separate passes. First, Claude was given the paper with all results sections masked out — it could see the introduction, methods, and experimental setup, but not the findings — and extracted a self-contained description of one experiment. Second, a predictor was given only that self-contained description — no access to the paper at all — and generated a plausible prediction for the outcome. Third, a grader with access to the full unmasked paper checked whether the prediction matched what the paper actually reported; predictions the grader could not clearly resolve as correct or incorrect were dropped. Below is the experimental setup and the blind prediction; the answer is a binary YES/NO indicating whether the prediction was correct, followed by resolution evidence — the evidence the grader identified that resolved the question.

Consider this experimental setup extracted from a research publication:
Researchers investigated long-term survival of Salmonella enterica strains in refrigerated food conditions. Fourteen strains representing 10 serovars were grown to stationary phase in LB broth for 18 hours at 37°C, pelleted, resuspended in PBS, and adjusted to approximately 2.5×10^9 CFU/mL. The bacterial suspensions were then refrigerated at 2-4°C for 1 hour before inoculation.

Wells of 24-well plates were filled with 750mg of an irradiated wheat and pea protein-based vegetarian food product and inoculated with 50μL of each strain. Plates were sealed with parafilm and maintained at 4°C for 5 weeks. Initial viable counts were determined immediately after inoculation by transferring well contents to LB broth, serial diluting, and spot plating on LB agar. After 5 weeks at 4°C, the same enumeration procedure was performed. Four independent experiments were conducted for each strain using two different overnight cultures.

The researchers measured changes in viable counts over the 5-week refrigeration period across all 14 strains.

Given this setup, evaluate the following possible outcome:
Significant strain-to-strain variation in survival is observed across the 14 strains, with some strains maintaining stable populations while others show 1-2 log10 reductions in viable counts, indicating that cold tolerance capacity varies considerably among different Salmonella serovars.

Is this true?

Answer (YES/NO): NO